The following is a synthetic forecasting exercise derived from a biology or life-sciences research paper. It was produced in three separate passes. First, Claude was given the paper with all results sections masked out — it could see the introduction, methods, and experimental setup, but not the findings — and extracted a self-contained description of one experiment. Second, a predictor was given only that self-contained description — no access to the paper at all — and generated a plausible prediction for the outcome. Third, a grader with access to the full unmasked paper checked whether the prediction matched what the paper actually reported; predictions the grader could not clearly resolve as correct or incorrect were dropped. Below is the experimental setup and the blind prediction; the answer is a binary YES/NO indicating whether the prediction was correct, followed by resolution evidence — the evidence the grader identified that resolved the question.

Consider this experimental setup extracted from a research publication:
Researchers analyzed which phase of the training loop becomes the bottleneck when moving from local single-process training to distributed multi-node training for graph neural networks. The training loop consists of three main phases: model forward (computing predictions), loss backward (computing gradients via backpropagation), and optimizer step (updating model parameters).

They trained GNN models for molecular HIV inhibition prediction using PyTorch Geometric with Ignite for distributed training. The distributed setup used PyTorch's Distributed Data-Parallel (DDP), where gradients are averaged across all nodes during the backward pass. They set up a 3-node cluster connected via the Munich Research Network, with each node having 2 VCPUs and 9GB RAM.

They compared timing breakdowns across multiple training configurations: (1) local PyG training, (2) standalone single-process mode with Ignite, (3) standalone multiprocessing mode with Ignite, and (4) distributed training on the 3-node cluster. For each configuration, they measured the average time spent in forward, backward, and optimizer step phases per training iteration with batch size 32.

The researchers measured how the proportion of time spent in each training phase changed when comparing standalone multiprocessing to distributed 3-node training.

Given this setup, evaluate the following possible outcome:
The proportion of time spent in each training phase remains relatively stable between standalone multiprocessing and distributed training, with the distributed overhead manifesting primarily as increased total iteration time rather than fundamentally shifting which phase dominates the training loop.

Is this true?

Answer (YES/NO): NO